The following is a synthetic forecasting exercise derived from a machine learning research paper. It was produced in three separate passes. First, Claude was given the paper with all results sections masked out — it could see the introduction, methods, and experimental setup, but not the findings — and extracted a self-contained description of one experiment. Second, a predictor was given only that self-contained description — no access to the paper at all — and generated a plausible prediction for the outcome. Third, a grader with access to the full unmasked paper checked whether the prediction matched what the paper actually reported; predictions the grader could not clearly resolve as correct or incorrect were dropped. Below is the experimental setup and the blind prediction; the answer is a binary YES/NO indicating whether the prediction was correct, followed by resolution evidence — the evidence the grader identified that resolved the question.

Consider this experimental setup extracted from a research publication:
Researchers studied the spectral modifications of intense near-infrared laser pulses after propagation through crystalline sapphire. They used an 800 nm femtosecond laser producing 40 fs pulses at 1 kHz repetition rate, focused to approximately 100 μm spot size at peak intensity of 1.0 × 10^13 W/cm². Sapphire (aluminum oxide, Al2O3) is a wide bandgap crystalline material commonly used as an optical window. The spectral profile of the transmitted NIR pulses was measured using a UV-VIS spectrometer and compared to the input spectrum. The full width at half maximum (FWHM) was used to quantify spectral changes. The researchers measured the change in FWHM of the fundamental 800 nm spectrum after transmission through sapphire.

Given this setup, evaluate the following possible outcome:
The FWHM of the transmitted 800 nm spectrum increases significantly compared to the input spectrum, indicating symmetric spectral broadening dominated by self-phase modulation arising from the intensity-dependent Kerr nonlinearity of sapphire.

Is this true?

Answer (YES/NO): NO